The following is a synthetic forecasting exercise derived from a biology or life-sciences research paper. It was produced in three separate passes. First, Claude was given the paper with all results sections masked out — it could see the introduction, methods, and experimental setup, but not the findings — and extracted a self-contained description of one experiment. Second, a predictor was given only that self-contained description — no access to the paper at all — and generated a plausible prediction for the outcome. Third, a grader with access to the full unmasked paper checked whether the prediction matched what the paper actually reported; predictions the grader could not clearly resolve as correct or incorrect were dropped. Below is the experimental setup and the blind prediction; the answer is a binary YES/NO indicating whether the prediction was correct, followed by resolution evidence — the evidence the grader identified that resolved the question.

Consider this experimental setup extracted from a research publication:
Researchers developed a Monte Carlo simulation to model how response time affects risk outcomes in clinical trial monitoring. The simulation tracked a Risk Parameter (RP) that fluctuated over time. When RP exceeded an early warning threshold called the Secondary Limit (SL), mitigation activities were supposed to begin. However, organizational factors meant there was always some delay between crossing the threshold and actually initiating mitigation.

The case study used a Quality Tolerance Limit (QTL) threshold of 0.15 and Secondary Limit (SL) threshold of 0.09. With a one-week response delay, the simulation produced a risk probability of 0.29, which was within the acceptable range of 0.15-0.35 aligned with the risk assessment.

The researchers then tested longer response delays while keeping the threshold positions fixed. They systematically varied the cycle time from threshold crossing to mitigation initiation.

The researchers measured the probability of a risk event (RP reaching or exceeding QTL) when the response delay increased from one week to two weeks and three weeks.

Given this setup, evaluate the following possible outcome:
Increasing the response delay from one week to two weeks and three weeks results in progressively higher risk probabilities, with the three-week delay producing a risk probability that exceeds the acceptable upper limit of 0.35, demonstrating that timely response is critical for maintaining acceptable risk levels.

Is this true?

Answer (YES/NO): YES